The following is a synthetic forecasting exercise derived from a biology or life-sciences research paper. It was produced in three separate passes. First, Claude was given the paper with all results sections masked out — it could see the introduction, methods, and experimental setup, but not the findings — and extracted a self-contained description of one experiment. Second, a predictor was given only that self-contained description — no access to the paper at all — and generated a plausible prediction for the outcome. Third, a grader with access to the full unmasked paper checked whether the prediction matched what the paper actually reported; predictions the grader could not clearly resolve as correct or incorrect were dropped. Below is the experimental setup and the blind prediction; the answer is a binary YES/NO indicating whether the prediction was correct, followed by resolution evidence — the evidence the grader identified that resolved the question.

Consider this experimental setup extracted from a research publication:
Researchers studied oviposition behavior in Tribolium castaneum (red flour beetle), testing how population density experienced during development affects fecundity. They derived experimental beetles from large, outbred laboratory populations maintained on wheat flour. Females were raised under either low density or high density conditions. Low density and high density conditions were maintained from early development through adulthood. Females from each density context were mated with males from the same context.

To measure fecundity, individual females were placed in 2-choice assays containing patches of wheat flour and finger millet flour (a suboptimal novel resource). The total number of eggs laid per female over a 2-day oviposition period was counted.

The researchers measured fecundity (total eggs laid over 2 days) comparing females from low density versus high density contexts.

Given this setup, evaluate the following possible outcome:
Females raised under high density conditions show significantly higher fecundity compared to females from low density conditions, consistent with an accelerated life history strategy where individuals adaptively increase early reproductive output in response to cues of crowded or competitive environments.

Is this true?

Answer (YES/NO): NO